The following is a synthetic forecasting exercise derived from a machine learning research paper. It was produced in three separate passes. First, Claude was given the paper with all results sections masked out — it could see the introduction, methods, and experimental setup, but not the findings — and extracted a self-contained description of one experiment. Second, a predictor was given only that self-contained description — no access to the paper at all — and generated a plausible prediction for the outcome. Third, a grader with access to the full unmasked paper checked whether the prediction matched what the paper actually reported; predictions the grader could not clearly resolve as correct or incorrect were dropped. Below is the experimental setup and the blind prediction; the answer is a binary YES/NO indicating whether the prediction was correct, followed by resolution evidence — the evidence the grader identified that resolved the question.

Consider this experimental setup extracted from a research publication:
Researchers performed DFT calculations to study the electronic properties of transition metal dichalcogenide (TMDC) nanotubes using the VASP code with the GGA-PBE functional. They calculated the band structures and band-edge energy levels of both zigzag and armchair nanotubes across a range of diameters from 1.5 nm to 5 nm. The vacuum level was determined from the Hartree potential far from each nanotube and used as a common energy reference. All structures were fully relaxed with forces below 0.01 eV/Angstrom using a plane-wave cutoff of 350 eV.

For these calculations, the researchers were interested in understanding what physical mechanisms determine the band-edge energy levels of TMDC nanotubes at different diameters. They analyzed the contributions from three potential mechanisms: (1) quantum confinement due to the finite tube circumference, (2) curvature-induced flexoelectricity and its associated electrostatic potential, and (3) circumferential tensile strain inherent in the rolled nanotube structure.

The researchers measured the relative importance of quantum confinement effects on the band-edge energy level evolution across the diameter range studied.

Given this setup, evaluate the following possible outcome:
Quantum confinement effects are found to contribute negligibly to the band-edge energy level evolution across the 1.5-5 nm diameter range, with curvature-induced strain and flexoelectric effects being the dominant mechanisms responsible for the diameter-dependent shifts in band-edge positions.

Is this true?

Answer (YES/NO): YES